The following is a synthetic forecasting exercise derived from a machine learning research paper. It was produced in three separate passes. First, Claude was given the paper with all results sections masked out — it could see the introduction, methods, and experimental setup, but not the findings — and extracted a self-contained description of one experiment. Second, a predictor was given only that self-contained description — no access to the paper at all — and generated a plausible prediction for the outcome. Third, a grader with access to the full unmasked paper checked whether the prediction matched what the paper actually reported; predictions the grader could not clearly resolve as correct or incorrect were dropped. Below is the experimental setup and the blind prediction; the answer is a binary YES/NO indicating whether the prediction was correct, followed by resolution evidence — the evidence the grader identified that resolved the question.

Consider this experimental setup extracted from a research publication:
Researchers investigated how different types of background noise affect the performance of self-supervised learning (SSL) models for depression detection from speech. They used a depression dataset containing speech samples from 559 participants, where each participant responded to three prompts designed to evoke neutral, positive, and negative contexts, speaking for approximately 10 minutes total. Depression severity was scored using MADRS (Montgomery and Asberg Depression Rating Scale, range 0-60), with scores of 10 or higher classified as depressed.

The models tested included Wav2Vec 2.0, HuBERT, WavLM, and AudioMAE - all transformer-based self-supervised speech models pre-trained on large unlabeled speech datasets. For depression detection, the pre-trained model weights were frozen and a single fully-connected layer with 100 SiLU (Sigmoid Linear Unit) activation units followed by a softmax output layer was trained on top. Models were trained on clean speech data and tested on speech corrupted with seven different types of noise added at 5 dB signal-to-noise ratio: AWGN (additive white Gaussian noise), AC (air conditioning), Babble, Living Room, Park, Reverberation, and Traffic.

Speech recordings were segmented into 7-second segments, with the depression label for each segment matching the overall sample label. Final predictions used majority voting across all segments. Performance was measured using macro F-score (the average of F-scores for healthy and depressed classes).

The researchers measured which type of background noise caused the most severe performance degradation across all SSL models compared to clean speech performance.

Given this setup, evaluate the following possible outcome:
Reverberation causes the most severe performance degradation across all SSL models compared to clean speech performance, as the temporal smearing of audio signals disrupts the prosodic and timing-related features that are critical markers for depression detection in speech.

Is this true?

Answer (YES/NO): NO